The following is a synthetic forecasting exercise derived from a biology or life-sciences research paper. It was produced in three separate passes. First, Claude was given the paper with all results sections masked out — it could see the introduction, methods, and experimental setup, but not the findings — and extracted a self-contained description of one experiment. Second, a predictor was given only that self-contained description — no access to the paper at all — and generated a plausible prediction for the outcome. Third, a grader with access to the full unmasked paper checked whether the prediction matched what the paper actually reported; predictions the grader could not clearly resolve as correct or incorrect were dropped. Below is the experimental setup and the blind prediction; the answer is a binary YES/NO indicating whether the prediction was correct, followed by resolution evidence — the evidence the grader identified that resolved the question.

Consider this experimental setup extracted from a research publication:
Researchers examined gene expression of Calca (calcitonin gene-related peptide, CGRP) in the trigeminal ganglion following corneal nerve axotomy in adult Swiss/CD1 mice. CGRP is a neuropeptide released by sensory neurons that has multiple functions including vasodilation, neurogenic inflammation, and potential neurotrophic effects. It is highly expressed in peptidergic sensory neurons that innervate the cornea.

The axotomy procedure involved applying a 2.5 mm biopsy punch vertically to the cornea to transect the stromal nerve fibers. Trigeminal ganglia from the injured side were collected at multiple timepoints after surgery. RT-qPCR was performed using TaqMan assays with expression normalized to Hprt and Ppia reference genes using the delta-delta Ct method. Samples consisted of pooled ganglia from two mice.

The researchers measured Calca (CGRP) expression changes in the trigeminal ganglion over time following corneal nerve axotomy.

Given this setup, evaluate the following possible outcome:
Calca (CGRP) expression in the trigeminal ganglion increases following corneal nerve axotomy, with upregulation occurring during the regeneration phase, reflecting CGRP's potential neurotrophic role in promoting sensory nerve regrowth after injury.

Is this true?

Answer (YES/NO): NO